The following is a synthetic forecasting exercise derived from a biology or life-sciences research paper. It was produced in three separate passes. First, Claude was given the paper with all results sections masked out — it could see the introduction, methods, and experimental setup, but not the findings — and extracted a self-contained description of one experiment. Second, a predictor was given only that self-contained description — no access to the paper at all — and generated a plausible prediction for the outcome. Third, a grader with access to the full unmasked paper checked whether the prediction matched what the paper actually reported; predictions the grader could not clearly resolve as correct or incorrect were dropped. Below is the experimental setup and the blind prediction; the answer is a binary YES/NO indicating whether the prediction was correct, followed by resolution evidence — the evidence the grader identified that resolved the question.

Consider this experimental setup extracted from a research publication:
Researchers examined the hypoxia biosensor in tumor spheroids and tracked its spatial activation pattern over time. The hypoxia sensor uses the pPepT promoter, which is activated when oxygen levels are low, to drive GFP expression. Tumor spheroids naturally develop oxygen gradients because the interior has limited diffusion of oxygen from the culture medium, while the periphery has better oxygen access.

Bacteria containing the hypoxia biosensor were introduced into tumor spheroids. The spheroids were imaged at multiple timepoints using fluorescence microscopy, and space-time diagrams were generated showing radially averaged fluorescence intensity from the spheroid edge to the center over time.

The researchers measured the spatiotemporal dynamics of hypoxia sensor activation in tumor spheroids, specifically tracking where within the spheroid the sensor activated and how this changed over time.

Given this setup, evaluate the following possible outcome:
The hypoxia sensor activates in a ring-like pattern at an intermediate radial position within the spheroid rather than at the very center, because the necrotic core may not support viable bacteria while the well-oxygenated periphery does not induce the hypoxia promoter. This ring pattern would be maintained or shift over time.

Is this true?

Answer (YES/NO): NO